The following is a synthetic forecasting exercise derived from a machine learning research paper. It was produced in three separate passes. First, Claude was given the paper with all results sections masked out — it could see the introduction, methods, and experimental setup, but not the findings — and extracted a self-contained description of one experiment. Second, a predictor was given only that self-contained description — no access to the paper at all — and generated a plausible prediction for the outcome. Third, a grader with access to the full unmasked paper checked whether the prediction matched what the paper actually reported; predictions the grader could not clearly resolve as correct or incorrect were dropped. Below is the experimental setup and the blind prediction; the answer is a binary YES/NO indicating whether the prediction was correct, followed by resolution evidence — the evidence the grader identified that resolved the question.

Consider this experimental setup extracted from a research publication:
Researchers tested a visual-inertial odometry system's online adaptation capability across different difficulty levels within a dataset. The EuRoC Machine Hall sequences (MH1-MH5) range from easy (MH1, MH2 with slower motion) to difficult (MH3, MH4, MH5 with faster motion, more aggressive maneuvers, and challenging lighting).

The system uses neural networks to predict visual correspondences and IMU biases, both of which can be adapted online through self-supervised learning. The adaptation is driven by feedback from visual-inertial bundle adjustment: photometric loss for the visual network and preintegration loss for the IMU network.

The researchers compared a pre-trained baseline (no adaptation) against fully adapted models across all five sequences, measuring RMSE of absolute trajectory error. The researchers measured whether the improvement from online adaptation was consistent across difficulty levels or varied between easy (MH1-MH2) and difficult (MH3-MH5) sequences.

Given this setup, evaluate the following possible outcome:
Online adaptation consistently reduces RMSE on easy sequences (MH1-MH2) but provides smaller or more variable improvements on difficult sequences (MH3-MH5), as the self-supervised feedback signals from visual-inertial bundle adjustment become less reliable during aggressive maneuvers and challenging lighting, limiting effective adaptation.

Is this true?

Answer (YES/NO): YES